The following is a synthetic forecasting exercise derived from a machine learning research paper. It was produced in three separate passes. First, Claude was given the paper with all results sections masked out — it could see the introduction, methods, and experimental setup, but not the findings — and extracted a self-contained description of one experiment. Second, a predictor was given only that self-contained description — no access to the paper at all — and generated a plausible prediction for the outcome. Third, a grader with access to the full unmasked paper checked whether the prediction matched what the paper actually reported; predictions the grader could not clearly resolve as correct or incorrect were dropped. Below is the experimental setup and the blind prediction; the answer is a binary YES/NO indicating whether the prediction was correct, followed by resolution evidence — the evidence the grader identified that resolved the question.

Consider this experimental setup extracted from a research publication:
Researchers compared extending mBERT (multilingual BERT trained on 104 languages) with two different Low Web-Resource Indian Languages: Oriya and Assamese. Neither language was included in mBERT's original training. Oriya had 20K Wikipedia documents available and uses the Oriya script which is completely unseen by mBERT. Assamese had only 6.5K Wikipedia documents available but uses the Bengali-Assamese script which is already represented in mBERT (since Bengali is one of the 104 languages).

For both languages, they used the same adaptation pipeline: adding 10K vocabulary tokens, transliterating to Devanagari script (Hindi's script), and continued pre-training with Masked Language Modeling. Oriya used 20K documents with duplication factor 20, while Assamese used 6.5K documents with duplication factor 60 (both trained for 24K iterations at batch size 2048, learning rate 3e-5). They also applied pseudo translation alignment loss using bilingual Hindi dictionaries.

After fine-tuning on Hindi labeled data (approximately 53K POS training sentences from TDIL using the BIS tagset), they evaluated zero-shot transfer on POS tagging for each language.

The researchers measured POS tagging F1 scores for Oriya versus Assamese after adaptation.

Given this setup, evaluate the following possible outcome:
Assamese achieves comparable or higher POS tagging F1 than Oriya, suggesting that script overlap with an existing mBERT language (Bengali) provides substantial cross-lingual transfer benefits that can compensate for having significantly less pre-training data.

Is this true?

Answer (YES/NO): YES